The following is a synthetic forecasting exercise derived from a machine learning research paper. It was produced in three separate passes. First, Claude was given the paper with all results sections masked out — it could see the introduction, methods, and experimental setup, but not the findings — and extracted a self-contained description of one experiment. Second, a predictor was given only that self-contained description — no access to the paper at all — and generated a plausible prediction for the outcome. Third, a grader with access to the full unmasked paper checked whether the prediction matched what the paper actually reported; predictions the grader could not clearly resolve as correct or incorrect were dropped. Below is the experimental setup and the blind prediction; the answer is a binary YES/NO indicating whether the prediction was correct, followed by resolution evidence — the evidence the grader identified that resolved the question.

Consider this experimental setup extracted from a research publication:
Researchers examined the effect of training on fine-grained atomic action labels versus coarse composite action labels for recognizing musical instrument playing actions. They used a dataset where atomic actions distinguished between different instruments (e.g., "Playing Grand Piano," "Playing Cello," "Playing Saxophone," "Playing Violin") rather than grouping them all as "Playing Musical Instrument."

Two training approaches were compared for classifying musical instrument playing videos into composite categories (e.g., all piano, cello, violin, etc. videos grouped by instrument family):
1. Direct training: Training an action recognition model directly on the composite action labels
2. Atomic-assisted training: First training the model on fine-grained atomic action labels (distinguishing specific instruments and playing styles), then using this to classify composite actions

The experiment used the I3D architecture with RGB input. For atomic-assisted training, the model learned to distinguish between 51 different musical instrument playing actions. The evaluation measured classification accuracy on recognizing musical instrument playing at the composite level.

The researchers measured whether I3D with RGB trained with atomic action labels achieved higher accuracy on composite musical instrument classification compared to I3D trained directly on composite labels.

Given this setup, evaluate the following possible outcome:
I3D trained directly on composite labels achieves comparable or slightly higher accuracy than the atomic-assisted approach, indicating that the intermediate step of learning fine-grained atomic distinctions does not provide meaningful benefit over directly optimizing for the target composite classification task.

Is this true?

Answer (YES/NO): NO